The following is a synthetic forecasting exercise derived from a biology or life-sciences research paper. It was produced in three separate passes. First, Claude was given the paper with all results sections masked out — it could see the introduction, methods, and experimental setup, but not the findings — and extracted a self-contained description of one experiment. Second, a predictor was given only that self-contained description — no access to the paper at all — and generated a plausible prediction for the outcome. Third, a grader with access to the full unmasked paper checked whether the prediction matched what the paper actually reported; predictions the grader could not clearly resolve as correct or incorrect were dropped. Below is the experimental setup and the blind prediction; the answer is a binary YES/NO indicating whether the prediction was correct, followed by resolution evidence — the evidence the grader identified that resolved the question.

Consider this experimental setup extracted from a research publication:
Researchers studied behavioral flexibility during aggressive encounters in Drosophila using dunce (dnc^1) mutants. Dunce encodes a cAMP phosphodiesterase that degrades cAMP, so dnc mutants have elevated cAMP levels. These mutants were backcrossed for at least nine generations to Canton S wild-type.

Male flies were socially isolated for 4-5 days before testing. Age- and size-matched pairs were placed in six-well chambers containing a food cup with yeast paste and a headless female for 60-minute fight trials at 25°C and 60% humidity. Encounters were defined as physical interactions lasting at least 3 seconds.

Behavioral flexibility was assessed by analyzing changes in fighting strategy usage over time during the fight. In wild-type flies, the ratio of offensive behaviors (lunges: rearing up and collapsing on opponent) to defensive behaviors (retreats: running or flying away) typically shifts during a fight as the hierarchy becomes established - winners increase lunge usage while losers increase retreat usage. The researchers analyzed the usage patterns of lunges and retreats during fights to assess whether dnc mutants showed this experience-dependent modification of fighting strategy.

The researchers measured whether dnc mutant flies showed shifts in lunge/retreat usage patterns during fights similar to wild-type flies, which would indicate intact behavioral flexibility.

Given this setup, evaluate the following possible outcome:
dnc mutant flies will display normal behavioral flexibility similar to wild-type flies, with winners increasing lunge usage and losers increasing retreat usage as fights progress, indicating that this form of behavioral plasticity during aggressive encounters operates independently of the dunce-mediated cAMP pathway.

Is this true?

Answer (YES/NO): NO